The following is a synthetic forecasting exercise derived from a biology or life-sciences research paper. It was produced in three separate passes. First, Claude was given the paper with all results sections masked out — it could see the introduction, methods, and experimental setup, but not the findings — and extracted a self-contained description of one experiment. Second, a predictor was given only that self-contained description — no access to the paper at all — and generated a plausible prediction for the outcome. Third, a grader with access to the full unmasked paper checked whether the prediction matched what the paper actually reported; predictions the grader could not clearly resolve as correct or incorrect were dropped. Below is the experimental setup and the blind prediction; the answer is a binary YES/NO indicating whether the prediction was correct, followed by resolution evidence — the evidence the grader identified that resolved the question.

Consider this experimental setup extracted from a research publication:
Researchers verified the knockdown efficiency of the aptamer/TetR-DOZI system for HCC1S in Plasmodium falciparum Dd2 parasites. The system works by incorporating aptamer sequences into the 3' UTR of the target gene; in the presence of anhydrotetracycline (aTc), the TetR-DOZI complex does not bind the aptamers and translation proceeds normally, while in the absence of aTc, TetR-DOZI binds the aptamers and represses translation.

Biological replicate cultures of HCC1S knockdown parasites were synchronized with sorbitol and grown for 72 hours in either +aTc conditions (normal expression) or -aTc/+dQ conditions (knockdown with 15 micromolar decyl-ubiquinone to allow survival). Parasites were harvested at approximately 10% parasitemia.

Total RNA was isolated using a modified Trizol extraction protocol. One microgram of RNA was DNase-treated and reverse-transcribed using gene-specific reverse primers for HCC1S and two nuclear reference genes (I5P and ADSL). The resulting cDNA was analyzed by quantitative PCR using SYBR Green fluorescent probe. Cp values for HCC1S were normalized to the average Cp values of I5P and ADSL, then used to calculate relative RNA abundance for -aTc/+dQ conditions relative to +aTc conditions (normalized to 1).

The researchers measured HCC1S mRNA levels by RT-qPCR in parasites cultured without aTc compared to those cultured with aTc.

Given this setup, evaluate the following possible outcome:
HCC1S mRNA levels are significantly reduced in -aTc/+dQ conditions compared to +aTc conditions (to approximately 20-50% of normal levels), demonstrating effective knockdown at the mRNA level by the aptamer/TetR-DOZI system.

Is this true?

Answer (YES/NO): YES